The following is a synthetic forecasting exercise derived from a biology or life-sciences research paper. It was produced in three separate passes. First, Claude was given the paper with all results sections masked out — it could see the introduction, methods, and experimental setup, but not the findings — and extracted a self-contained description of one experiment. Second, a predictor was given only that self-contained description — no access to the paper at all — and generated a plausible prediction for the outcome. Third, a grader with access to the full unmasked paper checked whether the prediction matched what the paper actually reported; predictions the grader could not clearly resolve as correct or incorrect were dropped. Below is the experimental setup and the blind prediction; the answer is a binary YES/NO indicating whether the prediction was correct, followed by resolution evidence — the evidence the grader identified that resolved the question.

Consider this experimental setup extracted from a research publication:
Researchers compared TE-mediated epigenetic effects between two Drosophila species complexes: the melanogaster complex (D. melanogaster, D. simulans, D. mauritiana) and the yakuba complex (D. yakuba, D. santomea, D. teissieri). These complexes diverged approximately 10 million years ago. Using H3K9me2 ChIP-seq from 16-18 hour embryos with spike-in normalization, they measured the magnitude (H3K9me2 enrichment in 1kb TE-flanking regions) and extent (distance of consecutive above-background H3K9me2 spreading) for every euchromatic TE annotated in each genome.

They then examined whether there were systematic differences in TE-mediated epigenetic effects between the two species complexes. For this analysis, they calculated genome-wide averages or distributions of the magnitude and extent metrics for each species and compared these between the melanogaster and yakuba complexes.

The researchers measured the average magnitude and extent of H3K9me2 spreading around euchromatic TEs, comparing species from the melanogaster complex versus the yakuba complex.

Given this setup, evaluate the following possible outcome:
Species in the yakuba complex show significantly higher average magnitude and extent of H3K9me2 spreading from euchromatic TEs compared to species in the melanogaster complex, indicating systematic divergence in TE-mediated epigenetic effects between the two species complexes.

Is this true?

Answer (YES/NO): NO